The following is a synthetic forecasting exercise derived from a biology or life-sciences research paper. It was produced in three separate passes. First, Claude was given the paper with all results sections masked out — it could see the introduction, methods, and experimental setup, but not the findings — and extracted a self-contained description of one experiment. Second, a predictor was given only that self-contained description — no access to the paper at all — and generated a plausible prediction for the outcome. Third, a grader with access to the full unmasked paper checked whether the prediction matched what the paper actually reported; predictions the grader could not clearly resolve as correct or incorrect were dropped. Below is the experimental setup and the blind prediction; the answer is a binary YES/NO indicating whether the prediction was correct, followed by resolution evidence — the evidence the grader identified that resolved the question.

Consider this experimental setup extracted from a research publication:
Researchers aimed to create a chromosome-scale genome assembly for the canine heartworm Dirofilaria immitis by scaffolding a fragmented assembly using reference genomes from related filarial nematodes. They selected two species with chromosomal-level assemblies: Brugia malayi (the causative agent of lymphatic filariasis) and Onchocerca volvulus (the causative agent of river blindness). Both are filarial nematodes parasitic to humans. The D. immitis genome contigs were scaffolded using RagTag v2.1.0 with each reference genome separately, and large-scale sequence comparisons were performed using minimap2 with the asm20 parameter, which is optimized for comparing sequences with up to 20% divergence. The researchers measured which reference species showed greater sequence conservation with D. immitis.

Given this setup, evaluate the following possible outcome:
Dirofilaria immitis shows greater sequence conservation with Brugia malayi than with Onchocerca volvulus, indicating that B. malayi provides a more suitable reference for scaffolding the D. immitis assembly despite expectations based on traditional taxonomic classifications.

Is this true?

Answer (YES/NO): NO